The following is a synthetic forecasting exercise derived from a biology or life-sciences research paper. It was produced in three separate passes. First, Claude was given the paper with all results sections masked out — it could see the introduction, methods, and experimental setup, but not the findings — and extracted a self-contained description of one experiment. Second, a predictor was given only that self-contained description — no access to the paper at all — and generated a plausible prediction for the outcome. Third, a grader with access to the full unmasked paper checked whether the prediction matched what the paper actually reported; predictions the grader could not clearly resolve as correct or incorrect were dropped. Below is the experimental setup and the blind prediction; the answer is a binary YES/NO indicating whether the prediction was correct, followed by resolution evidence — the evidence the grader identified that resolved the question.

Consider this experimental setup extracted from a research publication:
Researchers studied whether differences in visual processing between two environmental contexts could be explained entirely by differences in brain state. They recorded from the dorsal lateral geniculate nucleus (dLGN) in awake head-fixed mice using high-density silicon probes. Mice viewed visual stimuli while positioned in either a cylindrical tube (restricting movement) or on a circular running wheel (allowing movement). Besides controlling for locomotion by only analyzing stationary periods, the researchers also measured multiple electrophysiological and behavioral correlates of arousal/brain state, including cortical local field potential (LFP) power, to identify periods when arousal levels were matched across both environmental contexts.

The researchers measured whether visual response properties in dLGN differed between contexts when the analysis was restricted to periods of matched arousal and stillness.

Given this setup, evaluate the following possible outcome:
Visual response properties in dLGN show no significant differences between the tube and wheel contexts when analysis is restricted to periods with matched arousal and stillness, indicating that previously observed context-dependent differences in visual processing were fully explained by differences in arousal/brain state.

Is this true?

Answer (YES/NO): NO